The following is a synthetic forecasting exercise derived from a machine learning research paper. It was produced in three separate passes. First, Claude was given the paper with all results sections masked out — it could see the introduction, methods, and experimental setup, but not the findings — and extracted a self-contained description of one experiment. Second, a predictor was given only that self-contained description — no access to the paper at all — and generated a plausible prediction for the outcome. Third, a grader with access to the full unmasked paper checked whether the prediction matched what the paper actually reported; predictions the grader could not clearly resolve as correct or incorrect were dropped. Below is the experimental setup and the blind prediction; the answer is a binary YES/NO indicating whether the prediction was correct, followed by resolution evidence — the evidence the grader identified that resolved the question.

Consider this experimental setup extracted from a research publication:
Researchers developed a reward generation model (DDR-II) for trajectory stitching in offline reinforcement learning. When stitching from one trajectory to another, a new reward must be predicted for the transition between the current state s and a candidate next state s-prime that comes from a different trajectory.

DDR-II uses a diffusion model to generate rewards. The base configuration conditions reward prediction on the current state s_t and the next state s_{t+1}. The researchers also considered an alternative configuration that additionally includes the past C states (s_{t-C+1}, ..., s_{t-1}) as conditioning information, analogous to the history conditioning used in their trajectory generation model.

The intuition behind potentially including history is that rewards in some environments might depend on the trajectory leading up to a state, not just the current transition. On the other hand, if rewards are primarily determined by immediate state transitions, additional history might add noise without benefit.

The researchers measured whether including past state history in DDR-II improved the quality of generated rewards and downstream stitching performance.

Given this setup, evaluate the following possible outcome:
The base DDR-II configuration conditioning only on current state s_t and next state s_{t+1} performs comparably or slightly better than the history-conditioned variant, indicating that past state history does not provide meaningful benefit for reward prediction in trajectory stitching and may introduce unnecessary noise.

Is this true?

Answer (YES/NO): YES